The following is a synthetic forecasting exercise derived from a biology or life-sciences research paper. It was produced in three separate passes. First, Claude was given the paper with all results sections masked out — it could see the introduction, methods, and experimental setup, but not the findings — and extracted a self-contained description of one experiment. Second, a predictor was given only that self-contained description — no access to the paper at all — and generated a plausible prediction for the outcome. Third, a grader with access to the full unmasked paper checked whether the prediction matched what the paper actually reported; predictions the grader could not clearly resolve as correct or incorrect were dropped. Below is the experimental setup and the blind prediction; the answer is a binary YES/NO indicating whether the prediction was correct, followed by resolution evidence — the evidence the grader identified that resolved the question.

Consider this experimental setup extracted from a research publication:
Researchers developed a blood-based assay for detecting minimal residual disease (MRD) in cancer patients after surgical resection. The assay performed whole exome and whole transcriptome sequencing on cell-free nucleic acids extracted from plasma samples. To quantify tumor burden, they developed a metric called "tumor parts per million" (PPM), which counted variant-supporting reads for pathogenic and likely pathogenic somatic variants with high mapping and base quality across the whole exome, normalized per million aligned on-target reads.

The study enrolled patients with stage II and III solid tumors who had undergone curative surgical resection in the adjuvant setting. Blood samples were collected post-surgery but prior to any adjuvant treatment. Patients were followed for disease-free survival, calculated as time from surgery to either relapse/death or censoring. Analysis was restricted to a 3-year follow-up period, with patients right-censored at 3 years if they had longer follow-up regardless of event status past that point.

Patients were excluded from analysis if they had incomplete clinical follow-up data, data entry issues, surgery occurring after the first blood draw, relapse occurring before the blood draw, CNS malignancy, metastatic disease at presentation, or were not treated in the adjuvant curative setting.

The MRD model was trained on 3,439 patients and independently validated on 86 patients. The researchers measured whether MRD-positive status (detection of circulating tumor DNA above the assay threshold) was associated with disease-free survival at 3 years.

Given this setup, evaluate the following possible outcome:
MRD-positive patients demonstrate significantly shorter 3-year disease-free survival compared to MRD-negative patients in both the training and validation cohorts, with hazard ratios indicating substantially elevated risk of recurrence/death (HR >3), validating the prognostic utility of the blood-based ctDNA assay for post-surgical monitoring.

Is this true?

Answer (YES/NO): NO